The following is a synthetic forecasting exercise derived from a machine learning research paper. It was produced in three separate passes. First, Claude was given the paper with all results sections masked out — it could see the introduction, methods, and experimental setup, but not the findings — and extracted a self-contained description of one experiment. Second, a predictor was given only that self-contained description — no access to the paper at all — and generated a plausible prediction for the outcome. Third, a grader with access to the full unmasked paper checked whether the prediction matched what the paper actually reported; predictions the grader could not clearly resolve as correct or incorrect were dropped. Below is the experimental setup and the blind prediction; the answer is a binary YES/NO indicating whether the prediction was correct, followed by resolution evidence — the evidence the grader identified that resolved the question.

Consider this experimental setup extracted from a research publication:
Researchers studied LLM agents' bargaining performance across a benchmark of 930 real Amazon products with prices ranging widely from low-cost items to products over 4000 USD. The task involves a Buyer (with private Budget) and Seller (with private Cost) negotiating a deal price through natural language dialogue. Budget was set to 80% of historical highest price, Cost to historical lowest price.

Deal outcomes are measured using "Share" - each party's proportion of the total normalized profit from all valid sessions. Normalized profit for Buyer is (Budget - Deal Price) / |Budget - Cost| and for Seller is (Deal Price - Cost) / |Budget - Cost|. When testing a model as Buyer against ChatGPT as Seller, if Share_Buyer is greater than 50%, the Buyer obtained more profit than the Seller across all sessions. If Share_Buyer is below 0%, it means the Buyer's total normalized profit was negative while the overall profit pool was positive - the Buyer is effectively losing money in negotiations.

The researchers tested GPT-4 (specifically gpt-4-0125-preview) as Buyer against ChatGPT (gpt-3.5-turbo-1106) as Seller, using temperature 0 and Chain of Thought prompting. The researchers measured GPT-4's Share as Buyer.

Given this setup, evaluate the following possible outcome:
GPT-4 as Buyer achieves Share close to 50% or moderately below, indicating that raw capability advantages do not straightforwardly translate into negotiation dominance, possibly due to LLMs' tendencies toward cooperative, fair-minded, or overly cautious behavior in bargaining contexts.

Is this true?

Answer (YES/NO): NO